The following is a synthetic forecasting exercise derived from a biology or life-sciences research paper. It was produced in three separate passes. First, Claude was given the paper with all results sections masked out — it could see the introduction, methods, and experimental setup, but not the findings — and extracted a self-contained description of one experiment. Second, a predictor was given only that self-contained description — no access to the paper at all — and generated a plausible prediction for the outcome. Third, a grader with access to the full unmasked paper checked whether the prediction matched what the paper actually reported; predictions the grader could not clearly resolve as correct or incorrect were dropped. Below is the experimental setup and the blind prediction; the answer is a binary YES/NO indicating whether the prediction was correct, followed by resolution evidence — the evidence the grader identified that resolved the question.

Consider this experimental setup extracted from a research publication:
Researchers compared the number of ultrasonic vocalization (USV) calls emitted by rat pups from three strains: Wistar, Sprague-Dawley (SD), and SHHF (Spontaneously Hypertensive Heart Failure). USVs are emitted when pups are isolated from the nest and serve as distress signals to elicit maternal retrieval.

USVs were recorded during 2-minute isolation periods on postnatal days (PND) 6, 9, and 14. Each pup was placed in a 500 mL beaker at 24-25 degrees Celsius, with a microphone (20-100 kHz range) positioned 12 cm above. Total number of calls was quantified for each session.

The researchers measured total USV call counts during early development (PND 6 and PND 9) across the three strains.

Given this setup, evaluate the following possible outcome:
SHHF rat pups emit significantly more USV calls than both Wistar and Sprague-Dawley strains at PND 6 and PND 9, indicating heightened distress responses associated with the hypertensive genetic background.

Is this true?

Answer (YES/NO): NO